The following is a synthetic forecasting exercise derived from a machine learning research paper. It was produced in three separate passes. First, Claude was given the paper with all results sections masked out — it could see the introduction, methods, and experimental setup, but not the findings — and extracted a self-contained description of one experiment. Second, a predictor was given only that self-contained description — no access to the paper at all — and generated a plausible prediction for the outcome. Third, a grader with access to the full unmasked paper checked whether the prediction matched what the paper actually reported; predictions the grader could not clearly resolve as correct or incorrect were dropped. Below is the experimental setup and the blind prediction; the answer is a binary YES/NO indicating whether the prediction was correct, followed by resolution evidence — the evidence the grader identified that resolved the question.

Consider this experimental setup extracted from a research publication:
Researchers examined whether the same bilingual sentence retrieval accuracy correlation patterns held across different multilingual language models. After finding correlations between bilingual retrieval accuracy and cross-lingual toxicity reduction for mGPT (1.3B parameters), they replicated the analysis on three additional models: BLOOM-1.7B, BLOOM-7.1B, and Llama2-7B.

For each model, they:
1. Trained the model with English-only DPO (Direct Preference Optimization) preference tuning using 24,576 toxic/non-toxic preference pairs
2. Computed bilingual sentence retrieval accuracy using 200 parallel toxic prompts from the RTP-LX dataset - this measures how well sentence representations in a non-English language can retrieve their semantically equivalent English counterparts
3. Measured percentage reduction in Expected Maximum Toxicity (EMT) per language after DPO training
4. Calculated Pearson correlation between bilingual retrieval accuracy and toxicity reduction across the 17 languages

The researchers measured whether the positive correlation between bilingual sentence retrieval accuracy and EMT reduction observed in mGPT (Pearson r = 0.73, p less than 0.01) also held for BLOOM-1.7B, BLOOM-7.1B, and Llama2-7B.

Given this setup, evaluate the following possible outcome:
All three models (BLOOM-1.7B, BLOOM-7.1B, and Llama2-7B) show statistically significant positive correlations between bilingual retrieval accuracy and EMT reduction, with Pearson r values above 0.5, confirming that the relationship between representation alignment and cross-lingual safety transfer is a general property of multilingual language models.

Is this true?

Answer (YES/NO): YES